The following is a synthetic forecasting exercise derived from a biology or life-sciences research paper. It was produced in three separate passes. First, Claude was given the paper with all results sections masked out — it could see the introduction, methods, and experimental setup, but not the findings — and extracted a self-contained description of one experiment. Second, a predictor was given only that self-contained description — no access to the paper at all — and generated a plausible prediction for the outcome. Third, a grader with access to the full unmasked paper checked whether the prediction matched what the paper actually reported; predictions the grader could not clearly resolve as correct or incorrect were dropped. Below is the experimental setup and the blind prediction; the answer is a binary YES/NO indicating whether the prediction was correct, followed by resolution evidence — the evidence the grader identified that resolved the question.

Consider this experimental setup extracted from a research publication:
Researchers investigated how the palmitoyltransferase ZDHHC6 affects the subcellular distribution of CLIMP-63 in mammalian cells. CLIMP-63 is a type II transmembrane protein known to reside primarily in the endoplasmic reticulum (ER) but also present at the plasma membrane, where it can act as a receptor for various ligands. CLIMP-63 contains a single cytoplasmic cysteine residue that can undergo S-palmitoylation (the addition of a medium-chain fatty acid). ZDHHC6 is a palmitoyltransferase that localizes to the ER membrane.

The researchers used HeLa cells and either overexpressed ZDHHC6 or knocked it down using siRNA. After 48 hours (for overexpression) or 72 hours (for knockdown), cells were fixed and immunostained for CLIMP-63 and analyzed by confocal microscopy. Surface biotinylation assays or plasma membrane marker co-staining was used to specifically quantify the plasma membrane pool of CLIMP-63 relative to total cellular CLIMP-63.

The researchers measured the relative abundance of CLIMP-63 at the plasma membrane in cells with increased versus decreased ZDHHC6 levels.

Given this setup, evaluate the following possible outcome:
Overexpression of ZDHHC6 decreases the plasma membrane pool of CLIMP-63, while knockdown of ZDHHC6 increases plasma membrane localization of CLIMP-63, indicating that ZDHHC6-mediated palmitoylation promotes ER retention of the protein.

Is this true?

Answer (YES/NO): YES